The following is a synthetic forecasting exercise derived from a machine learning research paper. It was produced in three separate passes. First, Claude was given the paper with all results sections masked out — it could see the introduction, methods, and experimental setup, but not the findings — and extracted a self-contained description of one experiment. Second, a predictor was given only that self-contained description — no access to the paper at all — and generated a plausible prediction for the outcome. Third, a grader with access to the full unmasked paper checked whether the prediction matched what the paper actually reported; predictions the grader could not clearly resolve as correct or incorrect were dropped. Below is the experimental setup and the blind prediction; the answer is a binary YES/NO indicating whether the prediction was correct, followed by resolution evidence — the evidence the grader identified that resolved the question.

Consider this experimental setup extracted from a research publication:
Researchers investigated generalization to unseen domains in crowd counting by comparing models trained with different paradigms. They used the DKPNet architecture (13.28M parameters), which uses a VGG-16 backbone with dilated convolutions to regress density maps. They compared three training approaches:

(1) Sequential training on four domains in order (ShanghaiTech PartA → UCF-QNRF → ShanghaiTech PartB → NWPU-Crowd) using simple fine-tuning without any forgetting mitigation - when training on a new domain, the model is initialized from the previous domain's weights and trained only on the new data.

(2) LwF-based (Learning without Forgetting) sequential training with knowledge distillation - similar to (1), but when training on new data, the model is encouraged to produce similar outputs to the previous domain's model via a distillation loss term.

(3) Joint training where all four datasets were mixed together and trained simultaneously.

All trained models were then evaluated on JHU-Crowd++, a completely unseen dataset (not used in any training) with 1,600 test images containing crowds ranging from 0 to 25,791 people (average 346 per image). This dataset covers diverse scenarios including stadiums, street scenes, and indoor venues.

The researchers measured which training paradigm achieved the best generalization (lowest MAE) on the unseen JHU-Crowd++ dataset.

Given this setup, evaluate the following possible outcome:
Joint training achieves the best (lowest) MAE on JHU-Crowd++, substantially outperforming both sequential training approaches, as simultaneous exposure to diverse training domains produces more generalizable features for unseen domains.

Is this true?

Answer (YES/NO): NO